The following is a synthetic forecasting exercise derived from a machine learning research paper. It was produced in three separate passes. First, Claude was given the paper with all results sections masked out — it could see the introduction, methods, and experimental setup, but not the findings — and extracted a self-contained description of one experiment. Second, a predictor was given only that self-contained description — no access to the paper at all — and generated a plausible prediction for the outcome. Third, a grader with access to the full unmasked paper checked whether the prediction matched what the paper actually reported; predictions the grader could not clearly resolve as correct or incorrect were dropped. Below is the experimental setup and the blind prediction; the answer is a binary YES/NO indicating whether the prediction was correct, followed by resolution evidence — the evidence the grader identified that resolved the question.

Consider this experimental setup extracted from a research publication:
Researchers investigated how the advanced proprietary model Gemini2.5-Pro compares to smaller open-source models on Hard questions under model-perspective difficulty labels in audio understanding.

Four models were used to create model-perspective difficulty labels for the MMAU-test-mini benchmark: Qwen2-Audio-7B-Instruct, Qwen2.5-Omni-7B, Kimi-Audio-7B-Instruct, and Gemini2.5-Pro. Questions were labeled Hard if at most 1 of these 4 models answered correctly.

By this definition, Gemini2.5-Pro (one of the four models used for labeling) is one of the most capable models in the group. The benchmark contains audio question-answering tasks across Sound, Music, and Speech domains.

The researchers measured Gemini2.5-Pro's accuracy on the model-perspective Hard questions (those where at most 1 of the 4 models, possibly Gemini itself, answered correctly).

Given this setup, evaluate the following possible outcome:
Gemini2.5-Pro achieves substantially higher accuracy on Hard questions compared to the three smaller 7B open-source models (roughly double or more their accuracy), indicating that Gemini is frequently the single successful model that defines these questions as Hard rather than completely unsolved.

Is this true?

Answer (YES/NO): NO